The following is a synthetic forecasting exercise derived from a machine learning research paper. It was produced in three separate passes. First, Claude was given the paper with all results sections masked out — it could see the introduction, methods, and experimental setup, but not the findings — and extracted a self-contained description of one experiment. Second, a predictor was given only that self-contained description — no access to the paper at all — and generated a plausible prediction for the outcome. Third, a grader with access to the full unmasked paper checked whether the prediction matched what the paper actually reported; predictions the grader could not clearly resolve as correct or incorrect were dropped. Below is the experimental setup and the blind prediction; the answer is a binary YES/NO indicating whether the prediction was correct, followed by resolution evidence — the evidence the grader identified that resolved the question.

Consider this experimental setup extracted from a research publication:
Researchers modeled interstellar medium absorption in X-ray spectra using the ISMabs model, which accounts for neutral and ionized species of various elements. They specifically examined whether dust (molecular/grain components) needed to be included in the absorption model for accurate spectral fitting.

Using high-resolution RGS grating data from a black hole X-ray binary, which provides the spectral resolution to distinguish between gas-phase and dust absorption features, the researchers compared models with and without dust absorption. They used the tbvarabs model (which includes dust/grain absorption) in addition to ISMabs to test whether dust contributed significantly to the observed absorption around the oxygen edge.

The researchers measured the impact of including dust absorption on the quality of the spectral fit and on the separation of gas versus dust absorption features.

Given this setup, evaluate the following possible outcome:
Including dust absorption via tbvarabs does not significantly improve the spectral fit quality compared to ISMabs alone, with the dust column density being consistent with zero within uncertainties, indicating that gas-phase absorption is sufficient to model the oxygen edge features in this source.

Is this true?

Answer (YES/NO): NO